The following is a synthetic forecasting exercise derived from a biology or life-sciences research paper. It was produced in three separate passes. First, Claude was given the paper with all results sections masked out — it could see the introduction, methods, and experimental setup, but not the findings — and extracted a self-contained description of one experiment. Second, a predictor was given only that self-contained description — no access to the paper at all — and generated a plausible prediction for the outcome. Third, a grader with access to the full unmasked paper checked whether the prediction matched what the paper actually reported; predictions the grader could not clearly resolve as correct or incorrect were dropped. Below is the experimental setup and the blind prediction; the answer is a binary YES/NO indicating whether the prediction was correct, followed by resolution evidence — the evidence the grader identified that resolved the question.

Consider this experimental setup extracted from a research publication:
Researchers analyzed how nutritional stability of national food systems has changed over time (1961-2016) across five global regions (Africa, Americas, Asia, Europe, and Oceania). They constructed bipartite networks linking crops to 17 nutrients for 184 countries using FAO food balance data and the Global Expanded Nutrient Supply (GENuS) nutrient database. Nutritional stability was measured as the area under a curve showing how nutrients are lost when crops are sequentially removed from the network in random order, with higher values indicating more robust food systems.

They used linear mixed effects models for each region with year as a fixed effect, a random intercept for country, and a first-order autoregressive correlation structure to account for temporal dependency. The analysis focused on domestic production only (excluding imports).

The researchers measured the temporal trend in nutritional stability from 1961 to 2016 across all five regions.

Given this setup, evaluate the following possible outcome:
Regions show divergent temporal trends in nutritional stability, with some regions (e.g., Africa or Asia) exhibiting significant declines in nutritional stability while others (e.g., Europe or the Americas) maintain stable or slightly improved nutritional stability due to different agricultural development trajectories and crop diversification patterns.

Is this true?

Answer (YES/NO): NO